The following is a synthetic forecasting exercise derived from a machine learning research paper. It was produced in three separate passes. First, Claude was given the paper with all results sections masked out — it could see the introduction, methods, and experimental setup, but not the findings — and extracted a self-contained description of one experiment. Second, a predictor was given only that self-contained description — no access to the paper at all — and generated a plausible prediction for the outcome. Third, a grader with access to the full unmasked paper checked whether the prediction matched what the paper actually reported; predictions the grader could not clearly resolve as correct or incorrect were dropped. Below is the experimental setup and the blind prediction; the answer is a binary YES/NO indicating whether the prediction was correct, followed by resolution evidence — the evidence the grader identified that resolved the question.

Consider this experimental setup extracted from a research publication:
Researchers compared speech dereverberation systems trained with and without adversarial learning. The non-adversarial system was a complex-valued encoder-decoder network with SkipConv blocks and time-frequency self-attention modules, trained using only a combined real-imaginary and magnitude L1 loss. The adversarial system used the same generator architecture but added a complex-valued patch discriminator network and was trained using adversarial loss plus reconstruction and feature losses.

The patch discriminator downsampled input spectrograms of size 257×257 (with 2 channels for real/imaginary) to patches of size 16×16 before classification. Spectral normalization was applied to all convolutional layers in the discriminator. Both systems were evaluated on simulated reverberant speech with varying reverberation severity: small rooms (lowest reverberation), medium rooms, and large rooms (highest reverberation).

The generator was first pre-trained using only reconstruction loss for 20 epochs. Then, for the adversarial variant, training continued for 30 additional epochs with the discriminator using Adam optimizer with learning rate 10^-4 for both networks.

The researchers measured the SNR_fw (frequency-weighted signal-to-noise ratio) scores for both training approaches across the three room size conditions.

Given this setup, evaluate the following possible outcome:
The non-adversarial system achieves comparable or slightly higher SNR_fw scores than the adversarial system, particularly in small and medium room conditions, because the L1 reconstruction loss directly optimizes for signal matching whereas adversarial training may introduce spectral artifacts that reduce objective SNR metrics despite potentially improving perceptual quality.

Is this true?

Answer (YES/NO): NO